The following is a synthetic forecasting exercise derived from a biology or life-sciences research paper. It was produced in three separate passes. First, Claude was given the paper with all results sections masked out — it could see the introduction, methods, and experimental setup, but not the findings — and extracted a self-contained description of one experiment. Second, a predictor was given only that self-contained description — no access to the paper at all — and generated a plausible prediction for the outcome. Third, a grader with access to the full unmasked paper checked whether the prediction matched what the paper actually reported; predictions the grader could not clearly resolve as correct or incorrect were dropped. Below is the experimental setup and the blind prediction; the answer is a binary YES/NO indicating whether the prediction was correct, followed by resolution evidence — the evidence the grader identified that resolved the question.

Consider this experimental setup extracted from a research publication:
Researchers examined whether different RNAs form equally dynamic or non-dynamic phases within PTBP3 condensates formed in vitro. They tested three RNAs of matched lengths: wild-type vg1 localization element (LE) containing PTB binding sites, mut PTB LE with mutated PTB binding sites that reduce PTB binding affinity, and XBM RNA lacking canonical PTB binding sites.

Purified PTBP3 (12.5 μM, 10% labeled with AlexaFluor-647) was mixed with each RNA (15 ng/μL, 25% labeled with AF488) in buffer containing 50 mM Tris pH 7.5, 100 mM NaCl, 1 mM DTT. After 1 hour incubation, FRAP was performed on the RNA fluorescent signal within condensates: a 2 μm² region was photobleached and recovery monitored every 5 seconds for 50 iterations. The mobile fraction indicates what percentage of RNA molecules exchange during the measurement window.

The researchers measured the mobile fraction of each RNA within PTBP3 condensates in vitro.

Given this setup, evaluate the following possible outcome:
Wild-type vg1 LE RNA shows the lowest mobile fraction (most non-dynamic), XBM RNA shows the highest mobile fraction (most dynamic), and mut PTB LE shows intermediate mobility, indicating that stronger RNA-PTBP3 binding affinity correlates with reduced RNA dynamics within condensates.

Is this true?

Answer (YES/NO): NO